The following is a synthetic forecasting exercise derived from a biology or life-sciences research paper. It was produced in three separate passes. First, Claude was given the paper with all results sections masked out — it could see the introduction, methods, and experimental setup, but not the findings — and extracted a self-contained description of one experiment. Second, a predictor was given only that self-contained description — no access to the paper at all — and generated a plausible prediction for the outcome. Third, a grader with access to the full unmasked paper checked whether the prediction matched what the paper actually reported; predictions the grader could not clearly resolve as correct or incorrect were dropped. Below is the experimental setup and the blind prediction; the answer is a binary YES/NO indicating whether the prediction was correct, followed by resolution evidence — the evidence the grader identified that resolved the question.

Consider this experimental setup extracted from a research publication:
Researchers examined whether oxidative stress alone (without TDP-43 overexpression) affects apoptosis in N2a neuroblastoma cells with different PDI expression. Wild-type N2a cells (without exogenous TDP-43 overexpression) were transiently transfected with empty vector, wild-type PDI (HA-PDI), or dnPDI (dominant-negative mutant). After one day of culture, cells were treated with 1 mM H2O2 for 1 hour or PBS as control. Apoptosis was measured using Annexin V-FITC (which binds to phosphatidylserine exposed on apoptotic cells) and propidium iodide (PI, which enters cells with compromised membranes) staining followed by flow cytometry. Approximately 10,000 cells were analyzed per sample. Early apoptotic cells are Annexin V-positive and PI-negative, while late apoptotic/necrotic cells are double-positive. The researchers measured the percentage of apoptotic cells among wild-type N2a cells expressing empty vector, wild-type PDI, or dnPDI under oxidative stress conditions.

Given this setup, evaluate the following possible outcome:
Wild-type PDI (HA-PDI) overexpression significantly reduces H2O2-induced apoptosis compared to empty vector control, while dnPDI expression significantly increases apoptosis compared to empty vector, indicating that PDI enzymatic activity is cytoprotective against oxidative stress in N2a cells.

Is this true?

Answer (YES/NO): NO